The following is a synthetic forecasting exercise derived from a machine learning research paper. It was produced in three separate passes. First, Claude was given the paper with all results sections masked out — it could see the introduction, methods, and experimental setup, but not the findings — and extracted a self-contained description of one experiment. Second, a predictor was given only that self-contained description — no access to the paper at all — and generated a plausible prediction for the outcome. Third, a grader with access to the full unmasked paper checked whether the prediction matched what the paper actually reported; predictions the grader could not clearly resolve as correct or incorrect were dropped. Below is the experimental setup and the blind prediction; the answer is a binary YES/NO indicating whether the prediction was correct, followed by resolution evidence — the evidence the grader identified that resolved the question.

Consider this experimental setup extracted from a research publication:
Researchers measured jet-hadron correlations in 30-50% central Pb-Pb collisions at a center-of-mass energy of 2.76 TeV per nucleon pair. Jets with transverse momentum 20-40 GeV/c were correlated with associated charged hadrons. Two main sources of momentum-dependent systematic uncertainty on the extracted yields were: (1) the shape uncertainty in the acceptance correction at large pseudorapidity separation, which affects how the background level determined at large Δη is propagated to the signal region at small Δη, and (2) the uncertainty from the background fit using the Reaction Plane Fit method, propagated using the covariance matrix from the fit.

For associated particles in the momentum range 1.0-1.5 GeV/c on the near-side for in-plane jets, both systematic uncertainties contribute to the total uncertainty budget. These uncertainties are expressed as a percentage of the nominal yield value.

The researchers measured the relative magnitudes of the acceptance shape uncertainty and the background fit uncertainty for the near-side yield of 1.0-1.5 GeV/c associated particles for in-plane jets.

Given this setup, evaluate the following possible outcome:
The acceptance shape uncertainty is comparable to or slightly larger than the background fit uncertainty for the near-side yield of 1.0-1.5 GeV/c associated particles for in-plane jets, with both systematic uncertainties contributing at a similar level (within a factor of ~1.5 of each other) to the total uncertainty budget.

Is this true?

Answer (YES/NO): YES